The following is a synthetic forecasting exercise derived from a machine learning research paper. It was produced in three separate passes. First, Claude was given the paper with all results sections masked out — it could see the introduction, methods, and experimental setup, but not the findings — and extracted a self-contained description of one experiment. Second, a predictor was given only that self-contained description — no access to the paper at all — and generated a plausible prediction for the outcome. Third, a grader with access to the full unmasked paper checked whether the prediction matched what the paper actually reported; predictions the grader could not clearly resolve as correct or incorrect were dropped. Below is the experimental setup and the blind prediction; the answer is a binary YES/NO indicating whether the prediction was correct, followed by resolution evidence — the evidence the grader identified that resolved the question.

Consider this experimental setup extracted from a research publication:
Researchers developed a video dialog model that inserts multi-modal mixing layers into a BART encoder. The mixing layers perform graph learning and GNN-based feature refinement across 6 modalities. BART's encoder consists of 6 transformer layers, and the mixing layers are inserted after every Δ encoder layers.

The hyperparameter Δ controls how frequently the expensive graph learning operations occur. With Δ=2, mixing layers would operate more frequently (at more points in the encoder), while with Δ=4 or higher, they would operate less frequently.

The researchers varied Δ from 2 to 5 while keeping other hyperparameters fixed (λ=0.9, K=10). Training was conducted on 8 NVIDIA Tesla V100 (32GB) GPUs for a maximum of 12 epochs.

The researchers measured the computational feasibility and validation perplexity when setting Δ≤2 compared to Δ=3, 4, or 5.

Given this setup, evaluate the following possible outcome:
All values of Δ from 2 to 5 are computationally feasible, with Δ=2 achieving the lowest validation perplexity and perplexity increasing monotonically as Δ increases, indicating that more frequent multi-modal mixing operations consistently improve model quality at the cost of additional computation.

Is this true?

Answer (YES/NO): NO